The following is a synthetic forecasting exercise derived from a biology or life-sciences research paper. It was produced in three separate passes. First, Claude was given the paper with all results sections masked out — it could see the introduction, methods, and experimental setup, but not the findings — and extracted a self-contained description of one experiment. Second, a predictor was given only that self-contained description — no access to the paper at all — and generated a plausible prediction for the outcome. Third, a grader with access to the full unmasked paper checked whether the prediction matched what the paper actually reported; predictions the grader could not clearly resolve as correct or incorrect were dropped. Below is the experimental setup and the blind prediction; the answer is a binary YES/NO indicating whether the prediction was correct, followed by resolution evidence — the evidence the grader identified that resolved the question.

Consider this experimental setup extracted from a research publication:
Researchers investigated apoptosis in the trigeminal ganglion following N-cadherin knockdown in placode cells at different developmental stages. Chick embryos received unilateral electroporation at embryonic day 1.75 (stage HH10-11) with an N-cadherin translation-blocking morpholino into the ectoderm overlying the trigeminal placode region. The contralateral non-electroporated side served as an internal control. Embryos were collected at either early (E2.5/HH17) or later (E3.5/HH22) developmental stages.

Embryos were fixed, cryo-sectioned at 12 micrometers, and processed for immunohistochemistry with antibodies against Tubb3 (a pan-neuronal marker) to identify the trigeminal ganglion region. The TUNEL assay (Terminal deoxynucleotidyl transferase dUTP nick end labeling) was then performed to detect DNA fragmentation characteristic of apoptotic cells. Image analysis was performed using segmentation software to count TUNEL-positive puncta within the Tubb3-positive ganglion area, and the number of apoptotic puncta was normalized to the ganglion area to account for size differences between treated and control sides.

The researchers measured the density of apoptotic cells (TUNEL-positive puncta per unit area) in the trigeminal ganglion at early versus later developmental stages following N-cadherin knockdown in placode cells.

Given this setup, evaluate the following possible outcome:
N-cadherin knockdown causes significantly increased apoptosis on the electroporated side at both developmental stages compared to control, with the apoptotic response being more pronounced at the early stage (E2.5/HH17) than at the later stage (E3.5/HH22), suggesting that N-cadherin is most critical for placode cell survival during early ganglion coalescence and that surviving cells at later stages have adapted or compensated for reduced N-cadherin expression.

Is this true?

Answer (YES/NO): NO